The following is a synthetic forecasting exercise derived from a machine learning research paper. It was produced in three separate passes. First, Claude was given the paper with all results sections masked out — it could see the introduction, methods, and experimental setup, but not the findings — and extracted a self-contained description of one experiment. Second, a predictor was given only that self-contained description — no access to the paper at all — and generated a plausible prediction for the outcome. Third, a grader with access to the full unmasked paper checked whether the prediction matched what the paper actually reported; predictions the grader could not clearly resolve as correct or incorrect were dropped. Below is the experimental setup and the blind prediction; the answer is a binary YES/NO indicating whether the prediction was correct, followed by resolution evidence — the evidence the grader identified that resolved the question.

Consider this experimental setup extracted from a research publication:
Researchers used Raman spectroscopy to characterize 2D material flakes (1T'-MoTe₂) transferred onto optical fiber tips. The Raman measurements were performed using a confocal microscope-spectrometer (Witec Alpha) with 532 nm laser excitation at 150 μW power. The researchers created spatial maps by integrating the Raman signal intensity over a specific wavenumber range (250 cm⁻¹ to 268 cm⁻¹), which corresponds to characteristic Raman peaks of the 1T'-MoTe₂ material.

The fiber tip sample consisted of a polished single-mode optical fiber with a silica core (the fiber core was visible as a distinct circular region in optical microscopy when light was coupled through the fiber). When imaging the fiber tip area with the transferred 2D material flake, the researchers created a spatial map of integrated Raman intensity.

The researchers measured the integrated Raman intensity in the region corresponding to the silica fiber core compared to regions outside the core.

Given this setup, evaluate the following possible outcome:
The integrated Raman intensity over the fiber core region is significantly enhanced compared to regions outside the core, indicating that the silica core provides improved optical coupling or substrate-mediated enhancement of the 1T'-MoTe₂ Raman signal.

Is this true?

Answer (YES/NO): NO